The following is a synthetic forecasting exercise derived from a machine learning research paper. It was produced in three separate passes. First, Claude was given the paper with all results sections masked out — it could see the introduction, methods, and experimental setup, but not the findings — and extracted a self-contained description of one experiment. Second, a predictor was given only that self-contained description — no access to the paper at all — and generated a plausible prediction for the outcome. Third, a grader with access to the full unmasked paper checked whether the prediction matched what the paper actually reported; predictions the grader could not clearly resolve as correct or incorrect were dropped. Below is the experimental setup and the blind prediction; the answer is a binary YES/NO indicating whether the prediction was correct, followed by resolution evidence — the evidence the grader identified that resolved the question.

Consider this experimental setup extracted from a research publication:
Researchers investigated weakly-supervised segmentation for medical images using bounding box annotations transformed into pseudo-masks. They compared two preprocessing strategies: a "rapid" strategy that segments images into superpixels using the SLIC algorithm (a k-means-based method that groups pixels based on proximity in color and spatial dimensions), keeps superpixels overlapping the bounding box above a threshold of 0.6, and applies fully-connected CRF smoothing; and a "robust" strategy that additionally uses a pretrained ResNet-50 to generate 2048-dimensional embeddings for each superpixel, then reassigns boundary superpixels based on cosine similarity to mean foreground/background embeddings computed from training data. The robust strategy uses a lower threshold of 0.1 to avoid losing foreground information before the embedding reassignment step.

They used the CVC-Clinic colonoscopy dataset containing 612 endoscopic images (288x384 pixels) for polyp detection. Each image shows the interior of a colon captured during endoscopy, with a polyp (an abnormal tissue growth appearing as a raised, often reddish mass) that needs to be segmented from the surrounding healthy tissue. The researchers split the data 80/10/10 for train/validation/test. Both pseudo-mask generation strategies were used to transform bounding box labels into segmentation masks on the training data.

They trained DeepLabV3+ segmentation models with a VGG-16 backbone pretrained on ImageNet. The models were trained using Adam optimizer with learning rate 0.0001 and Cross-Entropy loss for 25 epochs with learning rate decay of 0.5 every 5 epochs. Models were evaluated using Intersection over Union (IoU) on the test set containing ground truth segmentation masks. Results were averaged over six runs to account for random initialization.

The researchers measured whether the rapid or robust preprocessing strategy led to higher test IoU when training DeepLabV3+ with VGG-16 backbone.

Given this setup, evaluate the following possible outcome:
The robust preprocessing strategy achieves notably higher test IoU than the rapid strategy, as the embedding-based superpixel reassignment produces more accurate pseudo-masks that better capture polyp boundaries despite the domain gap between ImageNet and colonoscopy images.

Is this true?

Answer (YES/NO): NO